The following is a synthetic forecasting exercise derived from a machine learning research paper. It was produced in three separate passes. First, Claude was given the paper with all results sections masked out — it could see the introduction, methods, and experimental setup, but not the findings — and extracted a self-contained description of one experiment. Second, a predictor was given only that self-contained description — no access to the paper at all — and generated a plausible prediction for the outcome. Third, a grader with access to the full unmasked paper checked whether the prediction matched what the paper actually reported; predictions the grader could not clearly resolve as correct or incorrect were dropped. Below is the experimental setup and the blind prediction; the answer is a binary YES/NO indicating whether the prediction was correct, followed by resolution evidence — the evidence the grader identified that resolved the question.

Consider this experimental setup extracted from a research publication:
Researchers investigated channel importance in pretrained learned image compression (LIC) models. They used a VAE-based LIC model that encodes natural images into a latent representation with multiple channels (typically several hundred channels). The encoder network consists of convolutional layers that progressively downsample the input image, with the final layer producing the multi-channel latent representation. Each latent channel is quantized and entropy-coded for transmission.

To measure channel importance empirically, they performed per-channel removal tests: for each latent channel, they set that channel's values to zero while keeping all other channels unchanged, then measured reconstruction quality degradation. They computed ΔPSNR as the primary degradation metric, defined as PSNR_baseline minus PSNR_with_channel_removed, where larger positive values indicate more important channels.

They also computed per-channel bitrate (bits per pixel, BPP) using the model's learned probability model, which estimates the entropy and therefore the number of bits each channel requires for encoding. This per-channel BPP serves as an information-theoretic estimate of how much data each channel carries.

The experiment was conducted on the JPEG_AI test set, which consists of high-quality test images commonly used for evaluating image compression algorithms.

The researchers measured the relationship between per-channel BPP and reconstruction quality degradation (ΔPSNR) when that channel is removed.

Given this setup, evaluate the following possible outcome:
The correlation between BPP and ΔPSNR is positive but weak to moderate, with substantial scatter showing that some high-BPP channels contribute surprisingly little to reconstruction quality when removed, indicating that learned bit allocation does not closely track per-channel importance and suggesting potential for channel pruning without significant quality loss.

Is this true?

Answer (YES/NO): NO